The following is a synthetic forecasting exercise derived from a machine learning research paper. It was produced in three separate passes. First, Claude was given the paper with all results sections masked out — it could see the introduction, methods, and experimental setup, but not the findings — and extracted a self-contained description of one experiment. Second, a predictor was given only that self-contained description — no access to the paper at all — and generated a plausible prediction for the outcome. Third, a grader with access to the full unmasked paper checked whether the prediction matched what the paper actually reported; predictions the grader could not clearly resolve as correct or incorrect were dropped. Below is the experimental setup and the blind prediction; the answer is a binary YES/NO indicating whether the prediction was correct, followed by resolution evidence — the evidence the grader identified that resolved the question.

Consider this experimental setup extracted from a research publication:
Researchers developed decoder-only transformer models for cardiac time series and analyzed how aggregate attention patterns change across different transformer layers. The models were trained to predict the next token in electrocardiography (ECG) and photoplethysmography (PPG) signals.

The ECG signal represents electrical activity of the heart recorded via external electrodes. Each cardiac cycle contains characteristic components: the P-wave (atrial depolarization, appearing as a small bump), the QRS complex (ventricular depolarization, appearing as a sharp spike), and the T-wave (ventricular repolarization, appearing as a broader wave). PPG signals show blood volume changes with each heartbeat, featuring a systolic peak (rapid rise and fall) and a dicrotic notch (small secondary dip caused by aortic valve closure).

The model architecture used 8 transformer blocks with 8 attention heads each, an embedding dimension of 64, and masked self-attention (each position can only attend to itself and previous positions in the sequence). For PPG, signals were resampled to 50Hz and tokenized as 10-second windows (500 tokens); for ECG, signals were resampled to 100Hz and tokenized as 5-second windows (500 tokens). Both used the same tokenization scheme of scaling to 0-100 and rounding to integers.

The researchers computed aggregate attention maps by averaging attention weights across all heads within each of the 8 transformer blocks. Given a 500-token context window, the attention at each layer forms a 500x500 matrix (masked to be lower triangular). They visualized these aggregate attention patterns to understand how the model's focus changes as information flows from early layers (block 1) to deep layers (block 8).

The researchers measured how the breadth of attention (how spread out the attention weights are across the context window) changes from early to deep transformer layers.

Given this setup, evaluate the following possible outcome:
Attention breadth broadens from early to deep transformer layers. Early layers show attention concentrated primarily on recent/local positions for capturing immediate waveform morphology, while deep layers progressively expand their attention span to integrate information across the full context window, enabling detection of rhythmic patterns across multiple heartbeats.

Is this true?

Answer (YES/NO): YES